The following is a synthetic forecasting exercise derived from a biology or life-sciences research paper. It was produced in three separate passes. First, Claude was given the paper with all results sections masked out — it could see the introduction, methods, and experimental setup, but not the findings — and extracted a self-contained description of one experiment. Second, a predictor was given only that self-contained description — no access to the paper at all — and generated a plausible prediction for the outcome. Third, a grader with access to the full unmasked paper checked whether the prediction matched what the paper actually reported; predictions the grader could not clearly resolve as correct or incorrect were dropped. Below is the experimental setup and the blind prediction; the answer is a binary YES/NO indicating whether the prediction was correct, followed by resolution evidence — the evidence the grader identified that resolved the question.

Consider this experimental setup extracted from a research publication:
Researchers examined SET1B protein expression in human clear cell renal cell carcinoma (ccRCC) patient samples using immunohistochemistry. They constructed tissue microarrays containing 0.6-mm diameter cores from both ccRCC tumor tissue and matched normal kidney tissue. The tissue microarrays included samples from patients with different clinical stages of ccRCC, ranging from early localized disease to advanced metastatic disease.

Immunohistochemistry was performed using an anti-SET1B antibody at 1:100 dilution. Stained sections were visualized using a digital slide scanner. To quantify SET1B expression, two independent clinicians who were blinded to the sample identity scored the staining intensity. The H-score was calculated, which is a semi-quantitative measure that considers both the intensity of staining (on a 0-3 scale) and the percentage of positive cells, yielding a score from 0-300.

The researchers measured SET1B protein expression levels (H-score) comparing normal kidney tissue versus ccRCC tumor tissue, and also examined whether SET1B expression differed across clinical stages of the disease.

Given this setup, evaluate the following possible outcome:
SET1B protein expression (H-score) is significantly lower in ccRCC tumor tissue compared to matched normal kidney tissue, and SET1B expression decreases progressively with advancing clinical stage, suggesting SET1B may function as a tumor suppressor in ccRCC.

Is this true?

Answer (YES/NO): NO